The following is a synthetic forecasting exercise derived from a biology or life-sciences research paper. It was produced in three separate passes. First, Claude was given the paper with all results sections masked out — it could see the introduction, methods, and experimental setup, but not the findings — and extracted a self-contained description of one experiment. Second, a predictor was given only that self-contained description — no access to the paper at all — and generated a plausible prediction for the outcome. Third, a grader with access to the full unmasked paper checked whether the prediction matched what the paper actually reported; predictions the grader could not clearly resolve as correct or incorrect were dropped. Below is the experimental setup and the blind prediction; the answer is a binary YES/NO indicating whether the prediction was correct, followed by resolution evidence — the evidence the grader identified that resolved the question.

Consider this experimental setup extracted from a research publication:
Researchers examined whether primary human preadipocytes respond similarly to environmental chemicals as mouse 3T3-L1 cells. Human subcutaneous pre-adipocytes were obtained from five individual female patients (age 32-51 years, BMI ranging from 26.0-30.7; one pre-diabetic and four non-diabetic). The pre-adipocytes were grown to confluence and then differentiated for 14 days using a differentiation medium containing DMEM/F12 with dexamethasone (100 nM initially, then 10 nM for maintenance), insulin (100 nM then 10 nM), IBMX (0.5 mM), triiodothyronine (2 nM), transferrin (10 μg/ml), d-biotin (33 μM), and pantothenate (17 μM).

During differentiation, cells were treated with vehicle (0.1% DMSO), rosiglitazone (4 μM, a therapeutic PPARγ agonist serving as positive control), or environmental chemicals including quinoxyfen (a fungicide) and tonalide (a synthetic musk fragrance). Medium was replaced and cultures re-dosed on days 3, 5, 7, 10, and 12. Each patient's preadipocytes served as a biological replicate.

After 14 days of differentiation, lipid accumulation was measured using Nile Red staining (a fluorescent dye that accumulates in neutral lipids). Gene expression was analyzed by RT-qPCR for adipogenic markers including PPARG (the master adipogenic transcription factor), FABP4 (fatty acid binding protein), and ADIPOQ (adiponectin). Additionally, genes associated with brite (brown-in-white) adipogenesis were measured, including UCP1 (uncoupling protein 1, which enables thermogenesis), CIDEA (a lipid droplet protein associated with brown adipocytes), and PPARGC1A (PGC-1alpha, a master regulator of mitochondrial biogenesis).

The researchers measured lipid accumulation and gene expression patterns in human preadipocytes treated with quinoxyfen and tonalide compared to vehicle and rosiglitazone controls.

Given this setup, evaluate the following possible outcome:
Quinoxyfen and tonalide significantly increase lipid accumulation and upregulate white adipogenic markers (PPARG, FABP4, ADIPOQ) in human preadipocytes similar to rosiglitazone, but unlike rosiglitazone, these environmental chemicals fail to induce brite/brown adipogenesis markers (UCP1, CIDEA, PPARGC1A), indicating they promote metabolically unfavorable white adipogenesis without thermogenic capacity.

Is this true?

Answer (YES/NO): NO